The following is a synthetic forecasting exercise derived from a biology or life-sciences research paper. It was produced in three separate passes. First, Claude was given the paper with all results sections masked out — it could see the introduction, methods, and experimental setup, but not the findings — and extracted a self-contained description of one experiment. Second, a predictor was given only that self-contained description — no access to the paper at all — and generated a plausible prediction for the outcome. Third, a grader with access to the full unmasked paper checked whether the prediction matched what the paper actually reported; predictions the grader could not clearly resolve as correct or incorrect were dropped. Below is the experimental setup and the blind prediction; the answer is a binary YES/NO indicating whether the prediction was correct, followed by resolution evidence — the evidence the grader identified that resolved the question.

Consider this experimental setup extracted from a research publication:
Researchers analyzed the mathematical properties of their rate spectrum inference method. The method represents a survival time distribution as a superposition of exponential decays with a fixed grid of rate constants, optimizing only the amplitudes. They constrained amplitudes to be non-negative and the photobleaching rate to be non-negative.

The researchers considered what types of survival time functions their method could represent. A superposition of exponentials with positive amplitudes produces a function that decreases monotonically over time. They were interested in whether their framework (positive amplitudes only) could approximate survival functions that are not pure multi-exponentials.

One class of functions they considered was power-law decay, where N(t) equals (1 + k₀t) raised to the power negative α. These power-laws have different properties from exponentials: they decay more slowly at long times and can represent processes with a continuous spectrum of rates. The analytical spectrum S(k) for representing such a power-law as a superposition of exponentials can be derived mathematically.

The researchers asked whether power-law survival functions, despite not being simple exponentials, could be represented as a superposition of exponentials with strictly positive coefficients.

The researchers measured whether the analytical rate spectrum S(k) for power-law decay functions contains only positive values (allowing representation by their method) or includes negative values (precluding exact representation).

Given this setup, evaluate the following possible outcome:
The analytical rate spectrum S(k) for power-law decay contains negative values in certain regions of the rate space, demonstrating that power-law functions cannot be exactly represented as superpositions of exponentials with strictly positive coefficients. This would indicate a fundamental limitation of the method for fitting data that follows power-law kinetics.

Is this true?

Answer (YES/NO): NO